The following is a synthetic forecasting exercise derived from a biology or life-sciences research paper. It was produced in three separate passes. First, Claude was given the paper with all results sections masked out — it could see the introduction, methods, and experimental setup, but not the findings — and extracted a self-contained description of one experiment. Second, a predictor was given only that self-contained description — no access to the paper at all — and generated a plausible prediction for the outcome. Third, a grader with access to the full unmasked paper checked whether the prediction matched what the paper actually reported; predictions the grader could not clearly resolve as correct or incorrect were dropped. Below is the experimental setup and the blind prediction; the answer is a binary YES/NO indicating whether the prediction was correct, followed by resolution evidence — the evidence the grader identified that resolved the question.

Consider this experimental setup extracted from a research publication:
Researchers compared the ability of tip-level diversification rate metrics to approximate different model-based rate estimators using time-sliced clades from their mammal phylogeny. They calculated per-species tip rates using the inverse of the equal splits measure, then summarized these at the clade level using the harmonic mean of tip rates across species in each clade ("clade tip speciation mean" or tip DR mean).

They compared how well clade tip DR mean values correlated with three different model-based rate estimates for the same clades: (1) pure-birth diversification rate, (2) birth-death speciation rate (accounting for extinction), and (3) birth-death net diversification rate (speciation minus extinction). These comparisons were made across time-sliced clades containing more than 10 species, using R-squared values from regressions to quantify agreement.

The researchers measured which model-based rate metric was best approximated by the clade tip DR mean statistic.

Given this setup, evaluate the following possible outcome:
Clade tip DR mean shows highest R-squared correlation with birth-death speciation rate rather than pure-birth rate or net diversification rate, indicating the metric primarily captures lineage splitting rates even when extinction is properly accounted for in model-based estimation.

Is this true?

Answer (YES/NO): NO